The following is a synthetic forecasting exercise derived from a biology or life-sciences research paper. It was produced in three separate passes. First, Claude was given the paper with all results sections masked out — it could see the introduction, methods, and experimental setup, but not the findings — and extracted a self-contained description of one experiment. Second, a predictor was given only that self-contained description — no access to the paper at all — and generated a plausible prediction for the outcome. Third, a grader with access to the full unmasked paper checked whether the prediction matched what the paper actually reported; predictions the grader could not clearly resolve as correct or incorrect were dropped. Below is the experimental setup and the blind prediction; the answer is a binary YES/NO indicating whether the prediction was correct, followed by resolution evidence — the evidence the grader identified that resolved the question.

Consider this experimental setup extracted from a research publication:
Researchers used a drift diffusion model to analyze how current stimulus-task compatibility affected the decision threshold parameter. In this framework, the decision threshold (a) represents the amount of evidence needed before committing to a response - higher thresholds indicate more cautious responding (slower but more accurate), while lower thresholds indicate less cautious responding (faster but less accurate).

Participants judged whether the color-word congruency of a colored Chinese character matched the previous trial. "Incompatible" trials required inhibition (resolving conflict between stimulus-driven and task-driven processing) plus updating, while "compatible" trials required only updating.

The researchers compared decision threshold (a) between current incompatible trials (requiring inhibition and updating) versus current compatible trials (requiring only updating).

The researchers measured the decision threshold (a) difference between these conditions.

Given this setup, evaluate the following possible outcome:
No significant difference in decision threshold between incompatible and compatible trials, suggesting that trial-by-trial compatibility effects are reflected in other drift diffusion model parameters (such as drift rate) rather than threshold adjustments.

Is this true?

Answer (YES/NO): NO